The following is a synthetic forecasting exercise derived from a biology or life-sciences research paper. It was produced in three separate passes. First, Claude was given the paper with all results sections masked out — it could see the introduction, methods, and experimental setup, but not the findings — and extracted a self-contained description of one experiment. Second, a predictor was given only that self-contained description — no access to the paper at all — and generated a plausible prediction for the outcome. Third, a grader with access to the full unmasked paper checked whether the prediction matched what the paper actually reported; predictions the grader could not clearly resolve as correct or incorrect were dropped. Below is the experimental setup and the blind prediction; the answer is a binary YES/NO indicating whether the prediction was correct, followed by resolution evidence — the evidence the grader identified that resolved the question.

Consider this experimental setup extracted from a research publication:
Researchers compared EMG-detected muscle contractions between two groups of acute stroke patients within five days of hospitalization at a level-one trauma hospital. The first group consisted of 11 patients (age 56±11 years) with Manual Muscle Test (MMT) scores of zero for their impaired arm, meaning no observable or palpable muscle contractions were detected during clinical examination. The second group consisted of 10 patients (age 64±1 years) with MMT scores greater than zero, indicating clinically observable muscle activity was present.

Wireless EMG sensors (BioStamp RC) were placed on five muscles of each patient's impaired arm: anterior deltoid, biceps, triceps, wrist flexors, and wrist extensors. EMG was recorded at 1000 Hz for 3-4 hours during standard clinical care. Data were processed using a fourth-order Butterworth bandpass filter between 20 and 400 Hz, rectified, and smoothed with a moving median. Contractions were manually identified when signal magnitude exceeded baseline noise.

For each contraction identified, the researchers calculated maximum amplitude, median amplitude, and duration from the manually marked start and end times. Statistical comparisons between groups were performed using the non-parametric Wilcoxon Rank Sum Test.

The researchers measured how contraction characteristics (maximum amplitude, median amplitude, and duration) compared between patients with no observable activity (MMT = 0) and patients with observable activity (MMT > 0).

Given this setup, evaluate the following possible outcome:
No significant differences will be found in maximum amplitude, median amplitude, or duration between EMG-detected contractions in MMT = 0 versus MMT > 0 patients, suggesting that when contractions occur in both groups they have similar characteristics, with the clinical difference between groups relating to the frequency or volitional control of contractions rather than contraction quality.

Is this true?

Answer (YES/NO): NO